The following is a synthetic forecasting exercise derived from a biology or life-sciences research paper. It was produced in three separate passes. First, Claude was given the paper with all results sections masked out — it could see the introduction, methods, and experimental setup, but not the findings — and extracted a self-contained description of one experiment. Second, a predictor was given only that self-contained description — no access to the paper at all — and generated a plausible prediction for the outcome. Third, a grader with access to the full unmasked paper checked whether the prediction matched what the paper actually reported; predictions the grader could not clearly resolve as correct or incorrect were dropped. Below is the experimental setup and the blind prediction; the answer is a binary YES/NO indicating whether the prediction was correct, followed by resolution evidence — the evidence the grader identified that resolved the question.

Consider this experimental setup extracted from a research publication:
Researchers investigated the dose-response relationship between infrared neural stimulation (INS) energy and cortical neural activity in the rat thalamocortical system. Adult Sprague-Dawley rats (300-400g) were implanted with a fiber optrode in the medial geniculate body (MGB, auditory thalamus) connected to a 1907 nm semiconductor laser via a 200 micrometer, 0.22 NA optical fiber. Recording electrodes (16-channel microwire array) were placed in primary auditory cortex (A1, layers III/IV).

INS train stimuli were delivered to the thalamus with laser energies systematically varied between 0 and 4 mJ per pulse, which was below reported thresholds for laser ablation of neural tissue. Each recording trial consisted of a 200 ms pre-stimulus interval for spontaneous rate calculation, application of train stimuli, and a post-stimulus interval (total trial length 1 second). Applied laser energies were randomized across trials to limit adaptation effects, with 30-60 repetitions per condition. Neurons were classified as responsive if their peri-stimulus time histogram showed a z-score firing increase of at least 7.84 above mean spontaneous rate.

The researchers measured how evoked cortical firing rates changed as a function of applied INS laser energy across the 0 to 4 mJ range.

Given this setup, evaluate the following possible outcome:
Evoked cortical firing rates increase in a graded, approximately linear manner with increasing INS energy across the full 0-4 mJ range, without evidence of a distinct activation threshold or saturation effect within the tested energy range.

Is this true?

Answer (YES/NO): NO